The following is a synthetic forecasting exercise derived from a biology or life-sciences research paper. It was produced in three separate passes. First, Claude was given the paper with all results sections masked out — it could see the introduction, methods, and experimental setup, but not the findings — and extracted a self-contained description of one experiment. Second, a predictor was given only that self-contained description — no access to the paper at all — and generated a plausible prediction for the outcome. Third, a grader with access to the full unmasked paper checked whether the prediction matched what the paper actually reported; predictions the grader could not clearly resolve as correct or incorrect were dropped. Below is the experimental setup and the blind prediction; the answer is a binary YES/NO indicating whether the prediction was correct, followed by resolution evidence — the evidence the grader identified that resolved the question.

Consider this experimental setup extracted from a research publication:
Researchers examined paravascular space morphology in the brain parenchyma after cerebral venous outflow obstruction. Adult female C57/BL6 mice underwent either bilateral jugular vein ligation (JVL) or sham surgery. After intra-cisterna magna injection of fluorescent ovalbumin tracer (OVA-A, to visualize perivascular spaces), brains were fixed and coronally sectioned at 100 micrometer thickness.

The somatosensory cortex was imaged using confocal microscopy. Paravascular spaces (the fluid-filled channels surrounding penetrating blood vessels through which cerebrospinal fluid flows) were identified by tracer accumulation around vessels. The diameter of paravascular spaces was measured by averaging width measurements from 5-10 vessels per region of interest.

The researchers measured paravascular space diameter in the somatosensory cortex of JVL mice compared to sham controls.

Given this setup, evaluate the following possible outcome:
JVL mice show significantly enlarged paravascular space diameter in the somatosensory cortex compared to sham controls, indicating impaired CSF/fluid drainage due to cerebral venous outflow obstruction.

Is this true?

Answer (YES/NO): YES